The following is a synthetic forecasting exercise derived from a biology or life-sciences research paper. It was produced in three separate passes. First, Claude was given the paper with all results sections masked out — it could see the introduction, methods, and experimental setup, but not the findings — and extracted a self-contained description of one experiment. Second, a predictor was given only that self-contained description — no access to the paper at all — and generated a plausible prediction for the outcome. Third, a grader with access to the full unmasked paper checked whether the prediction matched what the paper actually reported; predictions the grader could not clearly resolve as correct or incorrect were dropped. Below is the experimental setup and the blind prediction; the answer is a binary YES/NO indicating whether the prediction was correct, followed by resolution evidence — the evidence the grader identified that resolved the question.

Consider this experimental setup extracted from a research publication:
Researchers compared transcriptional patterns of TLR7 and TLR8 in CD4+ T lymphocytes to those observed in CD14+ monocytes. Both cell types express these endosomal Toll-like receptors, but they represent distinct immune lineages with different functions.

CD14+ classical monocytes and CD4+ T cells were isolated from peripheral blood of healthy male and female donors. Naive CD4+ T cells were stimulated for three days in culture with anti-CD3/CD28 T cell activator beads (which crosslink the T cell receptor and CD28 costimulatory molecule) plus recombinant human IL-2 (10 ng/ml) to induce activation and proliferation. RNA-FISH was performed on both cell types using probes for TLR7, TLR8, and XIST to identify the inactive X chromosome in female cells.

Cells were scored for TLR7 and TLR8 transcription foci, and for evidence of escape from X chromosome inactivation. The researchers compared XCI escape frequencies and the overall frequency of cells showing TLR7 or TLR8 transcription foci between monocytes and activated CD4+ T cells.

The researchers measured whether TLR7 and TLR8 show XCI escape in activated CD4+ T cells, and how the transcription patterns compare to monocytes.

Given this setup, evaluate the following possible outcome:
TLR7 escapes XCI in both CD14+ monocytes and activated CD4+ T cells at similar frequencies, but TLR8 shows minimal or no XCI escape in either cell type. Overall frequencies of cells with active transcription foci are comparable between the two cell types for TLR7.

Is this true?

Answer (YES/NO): NO